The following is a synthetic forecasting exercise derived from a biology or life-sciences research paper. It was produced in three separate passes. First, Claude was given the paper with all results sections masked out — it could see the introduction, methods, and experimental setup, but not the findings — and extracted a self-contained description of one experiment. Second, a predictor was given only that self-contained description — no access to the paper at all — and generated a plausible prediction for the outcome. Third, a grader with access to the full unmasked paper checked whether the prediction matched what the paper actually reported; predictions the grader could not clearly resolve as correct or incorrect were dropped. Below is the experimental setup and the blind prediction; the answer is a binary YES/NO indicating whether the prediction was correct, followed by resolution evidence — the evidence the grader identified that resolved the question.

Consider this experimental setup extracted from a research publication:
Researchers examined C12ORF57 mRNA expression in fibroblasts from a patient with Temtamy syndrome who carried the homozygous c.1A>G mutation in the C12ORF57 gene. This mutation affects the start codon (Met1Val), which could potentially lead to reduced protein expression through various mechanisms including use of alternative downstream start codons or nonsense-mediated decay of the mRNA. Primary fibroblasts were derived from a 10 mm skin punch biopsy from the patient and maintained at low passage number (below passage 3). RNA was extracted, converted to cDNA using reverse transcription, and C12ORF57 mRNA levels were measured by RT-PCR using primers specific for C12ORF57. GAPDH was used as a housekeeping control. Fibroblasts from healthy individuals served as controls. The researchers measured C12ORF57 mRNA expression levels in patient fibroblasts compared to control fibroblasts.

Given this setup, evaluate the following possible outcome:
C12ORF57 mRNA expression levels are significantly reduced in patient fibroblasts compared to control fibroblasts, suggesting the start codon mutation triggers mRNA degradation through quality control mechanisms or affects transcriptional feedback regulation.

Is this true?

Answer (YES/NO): YES